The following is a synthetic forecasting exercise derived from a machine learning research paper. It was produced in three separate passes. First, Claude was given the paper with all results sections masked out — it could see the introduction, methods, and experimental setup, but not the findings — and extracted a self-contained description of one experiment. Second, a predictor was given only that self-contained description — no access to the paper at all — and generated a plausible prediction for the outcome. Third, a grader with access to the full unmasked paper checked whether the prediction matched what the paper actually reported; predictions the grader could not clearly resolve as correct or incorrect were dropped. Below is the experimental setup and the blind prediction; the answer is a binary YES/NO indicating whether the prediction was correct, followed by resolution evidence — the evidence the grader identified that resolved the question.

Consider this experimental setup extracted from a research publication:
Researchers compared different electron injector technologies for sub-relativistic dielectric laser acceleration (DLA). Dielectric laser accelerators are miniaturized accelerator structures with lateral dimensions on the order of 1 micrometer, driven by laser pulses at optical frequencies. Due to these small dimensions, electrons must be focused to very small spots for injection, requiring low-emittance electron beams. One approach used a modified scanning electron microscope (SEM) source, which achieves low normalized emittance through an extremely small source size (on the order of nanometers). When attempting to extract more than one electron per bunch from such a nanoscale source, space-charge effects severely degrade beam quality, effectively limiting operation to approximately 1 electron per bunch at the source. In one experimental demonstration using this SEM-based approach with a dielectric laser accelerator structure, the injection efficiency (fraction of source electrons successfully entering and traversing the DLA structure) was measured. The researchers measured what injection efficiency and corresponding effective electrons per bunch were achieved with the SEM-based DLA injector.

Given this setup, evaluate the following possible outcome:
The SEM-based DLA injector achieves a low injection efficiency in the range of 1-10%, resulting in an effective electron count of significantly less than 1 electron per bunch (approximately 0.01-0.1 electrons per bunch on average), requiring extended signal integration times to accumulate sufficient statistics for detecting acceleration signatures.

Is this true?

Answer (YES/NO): NO